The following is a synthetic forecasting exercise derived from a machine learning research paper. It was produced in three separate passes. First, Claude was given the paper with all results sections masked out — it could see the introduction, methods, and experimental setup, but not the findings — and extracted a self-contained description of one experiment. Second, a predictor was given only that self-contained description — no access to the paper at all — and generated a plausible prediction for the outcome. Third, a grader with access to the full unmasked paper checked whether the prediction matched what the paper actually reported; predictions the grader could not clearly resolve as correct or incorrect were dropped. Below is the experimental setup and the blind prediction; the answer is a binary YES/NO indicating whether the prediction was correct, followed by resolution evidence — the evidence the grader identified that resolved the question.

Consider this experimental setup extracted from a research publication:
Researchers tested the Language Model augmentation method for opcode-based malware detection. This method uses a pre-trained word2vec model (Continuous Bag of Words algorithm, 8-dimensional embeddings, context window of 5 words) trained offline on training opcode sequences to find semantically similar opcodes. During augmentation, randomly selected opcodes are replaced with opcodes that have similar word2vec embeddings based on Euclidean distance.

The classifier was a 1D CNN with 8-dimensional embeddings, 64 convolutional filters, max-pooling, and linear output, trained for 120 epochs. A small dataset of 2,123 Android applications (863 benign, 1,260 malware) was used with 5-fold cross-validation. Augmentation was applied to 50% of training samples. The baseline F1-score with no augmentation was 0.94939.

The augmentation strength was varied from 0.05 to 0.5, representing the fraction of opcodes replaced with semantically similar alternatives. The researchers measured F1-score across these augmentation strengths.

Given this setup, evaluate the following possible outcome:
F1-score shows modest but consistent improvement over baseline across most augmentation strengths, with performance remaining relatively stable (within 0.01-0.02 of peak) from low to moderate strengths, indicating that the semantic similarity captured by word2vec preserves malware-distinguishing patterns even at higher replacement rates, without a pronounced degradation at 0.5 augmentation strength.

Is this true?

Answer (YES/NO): NO